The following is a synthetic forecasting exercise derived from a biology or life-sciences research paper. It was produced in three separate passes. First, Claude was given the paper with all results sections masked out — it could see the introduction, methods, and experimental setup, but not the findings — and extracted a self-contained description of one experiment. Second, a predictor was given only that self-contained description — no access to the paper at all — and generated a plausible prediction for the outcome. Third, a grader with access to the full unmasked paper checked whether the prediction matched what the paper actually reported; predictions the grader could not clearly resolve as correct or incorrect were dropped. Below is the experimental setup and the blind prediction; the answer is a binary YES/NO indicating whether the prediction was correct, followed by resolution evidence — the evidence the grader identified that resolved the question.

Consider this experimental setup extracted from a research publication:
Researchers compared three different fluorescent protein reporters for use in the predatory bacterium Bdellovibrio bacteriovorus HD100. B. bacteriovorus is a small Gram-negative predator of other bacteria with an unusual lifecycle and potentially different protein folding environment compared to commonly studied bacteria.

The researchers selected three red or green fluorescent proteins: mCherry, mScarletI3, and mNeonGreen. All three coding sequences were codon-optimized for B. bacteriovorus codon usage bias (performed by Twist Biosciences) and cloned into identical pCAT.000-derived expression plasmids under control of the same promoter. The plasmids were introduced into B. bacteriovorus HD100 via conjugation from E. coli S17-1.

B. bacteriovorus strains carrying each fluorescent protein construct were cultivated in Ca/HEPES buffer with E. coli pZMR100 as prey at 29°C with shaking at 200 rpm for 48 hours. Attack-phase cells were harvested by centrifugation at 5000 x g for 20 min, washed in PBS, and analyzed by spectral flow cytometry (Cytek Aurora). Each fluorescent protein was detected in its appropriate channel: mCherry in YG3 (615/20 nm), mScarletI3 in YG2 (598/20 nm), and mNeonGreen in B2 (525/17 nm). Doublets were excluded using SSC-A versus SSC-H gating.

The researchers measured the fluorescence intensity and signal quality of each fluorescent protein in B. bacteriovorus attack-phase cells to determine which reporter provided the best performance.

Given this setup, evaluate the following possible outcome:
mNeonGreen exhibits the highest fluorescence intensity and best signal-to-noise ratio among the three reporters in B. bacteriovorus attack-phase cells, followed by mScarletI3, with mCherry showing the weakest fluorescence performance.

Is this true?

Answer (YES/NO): NO